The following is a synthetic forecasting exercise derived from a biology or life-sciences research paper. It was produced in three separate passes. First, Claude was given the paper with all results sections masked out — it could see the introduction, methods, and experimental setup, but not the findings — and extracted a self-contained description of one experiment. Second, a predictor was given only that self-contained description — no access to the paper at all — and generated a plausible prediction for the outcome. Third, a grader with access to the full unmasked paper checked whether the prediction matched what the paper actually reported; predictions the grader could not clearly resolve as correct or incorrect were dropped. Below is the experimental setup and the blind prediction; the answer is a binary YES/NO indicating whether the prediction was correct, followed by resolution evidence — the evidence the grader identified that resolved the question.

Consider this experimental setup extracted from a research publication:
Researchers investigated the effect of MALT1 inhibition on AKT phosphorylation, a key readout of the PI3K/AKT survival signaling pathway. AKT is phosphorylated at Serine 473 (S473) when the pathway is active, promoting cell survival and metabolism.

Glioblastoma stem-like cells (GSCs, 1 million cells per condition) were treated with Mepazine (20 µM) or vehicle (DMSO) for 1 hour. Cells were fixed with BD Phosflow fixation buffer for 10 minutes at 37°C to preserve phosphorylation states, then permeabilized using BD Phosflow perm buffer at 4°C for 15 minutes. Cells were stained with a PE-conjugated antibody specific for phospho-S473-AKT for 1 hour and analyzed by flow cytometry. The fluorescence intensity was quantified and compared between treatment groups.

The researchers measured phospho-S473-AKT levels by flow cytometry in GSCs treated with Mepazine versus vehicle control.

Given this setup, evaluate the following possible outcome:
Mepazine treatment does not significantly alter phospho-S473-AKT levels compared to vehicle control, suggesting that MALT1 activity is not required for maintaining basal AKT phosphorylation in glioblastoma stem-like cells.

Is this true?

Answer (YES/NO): NO